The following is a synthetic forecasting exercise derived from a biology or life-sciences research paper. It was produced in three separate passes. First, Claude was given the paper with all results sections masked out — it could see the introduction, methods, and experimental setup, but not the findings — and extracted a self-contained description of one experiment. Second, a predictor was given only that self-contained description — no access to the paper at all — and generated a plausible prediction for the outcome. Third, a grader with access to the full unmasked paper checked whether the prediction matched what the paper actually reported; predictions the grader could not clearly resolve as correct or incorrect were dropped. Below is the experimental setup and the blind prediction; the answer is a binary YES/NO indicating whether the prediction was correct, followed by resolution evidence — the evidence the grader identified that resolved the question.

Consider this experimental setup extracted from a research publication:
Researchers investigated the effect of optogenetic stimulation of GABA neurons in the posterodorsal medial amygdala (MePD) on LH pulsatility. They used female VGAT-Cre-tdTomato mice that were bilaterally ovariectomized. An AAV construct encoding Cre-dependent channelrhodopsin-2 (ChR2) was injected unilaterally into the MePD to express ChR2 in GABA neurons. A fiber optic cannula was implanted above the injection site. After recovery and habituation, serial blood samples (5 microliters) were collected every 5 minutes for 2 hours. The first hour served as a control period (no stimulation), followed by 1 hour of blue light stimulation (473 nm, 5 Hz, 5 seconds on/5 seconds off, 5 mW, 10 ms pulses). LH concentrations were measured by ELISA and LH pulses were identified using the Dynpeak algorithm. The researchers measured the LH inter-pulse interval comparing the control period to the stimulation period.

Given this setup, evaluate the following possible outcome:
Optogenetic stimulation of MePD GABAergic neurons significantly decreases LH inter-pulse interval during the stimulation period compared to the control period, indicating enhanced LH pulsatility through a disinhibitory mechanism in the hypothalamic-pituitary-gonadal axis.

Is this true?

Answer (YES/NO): NO